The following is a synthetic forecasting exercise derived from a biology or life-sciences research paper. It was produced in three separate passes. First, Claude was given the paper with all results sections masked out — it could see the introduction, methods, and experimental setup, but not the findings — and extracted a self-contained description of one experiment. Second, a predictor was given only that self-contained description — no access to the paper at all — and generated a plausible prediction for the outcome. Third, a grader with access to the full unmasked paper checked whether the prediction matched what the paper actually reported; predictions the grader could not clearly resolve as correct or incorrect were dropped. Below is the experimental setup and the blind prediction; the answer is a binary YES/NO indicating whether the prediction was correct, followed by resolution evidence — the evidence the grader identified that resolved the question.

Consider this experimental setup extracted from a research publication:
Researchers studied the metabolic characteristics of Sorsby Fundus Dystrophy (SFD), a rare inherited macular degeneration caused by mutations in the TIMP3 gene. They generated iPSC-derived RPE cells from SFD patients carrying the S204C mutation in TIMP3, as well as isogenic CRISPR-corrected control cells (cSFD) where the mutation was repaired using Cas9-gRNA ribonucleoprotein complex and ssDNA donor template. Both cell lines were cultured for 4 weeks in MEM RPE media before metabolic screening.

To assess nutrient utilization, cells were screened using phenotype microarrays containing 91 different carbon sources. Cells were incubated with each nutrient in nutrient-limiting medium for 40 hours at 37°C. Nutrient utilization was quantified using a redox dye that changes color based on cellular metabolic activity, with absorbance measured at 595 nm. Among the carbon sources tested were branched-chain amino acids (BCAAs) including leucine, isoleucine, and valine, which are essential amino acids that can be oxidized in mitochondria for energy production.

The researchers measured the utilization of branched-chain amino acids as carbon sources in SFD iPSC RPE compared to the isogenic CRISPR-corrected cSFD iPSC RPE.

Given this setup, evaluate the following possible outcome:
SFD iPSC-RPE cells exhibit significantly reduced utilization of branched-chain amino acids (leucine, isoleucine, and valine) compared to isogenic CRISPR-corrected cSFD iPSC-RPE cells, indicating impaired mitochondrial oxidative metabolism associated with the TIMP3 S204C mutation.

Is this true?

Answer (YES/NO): NO